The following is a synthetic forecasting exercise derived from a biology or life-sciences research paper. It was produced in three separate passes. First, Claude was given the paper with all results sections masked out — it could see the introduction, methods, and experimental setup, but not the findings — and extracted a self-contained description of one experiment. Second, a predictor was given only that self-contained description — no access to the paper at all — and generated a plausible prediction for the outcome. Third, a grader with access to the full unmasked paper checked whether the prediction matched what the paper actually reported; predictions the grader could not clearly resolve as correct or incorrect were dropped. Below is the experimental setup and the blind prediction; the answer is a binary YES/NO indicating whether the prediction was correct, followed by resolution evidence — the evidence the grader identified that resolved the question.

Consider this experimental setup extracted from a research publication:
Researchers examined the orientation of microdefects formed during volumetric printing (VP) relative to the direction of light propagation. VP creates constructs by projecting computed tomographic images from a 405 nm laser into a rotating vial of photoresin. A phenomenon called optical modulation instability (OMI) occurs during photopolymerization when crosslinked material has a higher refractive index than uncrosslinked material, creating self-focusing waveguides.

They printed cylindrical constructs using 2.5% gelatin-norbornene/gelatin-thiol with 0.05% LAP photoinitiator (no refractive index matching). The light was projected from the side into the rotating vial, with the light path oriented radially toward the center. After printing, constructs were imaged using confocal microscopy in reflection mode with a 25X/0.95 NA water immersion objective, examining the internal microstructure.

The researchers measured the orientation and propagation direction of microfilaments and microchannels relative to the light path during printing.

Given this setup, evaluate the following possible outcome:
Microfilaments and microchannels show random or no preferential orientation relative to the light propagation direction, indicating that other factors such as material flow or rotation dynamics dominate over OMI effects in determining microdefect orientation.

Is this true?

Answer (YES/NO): NO